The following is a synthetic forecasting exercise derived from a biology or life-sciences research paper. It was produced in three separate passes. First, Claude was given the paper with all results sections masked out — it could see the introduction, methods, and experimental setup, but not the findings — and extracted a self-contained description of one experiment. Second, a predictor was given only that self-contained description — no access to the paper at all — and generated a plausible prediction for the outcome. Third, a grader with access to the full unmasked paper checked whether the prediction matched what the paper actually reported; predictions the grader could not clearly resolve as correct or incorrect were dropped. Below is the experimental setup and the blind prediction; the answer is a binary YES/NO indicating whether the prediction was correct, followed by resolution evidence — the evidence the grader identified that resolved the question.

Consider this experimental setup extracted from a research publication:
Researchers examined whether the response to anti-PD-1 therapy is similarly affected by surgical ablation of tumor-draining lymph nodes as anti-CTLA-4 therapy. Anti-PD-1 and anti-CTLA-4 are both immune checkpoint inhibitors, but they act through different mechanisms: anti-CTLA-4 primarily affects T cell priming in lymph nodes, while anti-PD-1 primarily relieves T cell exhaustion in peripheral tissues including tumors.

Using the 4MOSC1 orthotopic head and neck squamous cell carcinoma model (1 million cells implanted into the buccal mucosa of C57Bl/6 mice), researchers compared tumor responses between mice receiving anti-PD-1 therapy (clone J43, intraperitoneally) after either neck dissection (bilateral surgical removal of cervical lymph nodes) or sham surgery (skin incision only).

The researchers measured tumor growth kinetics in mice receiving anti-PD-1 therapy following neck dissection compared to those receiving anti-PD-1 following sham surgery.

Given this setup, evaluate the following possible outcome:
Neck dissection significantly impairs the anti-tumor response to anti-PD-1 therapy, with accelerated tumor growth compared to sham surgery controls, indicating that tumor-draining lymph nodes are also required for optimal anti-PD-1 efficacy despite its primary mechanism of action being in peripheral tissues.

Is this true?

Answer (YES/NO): YES